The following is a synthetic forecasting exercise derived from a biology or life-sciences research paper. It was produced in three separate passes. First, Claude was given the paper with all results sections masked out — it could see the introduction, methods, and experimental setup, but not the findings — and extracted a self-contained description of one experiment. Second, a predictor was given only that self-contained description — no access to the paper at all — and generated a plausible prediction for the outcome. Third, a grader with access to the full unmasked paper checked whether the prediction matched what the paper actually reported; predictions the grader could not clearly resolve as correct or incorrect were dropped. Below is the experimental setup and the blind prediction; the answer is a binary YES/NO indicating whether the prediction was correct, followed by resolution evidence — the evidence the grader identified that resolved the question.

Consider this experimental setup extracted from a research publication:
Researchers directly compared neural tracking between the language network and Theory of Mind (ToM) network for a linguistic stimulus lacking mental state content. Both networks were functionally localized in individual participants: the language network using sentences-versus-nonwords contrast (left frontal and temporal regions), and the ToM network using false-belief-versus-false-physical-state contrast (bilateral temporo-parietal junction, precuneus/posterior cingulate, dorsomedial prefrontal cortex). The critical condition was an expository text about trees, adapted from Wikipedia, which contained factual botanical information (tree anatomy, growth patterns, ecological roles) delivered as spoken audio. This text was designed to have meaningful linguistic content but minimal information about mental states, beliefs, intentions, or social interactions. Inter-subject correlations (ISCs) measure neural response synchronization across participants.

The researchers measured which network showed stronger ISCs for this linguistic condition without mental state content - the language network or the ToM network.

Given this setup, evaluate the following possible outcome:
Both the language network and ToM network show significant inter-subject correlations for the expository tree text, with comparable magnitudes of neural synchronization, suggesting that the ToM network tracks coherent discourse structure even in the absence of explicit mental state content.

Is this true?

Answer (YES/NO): NO